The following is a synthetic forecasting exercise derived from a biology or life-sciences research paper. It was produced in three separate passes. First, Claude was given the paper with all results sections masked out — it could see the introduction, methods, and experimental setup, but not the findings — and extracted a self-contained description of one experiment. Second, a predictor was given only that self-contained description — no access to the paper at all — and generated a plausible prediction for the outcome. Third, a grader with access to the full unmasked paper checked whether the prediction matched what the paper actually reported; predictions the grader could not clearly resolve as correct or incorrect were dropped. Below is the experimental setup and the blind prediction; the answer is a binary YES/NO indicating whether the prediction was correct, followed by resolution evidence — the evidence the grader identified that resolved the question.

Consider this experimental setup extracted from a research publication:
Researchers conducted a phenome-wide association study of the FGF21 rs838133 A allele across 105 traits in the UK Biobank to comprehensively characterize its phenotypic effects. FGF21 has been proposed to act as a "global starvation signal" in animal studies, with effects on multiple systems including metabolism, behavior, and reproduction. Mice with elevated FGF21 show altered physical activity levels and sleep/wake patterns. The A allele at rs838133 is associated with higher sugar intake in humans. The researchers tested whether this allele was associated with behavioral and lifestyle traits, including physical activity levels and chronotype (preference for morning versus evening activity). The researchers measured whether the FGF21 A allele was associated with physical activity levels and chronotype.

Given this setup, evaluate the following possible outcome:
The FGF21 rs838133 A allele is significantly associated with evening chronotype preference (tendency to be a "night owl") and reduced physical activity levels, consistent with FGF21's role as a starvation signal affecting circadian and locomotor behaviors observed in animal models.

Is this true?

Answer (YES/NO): YES